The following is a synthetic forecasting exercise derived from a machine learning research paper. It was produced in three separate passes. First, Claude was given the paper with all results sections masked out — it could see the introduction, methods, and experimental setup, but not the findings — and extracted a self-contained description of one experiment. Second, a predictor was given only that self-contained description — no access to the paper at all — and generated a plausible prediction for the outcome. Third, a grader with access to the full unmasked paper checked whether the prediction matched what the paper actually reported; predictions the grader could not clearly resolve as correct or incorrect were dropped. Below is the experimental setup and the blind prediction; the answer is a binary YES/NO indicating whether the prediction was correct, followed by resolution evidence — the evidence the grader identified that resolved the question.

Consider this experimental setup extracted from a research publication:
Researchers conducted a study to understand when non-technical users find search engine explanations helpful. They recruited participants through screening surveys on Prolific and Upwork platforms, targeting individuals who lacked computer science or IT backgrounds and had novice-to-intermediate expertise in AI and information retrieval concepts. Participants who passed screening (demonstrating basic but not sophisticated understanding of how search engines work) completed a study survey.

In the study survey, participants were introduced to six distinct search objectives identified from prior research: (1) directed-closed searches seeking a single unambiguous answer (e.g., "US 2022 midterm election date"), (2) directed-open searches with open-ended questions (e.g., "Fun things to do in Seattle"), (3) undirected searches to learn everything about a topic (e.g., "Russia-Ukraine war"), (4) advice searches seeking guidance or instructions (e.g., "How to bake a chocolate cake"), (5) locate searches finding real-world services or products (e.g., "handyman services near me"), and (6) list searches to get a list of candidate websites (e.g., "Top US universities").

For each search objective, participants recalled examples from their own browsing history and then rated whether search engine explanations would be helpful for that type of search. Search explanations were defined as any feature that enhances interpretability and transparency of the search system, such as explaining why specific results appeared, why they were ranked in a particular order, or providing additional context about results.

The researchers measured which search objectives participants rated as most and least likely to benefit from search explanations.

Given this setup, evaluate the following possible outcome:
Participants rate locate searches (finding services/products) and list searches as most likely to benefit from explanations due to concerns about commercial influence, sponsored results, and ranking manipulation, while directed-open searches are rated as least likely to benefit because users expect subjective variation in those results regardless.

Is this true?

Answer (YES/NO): NO